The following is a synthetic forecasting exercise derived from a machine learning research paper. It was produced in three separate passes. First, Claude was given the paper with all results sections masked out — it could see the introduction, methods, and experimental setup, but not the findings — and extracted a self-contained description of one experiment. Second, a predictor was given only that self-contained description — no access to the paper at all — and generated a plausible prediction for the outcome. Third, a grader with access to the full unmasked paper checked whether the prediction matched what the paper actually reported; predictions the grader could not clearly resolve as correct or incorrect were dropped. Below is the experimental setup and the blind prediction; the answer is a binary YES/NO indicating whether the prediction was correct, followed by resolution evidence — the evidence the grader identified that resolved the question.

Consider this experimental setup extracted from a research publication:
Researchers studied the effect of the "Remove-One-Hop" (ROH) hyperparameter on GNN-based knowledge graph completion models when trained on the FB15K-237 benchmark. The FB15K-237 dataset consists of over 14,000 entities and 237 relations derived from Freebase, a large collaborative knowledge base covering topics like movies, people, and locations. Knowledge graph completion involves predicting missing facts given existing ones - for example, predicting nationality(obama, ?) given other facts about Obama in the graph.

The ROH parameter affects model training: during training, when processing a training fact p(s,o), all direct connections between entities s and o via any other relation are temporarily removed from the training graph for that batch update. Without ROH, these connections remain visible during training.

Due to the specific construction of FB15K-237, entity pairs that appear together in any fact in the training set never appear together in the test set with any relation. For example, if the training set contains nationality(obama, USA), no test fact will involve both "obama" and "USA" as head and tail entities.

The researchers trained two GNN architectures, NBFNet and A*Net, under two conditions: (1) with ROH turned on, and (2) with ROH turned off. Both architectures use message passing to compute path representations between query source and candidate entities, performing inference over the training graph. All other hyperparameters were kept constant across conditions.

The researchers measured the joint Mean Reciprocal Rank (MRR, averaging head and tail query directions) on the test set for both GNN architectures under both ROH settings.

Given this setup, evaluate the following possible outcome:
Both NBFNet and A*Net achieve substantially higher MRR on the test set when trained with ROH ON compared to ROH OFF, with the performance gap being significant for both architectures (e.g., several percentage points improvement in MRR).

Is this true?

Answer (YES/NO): YES